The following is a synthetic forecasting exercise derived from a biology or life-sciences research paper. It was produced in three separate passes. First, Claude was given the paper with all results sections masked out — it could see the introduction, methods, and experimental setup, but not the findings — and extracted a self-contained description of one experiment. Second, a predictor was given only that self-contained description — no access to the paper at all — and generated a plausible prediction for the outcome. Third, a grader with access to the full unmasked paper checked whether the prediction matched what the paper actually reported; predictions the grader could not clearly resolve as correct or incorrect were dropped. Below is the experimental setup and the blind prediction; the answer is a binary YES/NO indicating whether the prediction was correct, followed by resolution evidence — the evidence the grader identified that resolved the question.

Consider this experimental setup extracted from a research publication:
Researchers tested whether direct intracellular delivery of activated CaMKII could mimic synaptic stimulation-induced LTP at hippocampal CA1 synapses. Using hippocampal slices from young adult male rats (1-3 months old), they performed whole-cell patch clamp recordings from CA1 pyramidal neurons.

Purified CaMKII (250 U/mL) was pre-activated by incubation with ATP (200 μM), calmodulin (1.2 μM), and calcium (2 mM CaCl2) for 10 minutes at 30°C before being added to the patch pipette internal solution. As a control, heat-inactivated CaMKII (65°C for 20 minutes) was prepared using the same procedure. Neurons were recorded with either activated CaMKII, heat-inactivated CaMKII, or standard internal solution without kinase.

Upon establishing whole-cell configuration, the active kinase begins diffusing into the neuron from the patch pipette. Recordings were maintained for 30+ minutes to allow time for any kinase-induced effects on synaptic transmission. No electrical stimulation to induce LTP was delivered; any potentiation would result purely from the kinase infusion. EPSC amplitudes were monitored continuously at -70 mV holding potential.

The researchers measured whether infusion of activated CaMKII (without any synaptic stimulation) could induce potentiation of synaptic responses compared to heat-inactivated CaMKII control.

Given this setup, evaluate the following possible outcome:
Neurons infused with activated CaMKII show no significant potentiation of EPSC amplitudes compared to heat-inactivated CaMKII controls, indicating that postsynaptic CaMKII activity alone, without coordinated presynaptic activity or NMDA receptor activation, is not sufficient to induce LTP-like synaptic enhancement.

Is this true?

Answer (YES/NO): NO